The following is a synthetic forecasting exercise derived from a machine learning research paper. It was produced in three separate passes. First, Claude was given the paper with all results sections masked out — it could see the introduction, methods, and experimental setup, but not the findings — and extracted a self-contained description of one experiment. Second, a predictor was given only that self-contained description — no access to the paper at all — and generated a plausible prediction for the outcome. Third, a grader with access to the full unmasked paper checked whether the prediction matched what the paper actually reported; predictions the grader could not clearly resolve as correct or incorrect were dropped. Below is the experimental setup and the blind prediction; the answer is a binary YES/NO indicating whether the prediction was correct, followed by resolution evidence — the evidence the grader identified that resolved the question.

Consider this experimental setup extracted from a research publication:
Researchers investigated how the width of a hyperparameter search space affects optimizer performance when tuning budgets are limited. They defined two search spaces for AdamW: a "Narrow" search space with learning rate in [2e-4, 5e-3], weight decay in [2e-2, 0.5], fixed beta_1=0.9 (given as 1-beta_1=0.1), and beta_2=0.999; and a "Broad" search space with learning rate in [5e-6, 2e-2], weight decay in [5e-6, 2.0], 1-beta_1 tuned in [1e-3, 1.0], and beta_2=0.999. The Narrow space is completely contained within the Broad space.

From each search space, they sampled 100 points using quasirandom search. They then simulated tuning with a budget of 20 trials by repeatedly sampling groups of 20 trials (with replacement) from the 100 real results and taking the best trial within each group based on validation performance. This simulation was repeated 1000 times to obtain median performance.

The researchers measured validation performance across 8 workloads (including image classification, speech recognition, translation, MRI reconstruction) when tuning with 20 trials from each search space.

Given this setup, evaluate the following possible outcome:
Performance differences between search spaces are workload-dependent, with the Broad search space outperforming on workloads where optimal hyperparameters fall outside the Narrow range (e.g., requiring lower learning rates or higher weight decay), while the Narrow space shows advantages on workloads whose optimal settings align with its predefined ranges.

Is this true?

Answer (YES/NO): NO